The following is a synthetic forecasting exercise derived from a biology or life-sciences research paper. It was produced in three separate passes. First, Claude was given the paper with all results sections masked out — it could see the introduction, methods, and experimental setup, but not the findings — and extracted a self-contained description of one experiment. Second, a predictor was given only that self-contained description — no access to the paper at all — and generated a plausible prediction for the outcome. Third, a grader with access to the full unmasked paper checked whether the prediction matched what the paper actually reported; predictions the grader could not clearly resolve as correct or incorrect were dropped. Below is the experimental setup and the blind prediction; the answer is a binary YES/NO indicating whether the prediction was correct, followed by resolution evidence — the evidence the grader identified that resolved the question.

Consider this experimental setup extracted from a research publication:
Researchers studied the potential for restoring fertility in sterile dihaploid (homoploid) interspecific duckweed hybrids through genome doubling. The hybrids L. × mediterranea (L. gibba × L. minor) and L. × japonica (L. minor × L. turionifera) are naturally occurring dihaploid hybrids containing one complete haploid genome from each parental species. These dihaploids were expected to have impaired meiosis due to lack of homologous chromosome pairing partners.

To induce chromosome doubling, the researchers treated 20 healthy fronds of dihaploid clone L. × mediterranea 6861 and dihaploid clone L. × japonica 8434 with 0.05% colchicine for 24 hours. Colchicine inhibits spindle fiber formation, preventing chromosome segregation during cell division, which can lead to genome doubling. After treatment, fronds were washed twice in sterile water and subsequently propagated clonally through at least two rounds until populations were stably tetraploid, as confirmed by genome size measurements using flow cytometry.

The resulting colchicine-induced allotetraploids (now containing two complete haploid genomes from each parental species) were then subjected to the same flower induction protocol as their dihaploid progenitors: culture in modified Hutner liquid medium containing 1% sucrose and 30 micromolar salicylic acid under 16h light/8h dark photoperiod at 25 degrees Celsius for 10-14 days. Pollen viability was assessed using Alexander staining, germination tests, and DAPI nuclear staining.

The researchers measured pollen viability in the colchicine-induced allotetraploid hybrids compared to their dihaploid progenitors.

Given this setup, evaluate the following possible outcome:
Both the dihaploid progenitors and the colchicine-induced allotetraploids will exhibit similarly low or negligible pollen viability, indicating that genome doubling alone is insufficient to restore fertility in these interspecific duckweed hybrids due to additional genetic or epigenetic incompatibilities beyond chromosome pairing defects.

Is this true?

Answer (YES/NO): YES